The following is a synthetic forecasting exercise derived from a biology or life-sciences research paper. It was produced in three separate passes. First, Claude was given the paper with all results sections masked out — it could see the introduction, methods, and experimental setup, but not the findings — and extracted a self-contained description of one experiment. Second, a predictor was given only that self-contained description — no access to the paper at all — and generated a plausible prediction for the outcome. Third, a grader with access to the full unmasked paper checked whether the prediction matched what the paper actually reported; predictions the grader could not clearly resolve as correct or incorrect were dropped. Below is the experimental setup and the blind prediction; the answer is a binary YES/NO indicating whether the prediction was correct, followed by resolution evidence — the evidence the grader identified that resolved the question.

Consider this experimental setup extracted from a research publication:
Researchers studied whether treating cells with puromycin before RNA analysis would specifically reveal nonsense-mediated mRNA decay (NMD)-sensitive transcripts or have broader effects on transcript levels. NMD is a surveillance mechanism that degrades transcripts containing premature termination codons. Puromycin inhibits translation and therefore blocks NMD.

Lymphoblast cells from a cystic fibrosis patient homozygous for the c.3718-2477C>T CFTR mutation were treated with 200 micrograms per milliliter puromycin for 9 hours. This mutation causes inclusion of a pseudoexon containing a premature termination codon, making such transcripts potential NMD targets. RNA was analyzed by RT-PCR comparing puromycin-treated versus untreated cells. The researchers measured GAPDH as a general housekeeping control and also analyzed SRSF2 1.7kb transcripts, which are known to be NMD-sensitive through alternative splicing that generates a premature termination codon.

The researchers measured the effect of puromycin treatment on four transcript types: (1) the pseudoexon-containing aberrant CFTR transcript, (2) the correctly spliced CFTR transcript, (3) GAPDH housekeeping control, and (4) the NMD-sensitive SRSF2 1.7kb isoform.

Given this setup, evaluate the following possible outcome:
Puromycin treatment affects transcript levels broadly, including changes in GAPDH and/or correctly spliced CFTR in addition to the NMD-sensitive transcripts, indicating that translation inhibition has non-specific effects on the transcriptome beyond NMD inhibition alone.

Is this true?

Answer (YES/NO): NO